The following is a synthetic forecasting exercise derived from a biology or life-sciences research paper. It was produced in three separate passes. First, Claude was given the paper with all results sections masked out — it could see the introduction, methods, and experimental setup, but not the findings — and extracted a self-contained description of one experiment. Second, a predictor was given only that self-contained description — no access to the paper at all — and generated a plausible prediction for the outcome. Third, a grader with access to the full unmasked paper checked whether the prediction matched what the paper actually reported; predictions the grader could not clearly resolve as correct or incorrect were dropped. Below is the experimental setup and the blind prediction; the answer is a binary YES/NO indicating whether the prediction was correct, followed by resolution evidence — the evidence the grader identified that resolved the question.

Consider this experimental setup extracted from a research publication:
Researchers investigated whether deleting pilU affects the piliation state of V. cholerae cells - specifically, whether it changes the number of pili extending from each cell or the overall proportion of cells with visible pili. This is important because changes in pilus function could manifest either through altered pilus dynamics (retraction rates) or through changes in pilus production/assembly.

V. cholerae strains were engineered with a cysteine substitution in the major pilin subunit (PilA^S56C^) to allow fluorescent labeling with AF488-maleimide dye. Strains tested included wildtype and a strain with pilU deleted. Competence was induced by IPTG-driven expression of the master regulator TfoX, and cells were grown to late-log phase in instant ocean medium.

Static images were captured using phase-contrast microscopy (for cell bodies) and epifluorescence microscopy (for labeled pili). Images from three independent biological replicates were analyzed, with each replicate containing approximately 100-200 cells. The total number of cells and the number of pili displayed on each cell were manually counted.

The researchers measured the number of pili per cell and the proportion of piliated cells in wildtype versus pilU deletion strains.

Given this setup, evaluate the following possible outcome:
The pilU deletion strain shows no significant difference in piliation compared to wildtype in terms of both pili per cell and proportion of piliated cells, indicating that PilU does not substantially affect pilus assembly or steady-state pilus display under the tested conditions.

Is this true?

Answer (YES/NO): YES